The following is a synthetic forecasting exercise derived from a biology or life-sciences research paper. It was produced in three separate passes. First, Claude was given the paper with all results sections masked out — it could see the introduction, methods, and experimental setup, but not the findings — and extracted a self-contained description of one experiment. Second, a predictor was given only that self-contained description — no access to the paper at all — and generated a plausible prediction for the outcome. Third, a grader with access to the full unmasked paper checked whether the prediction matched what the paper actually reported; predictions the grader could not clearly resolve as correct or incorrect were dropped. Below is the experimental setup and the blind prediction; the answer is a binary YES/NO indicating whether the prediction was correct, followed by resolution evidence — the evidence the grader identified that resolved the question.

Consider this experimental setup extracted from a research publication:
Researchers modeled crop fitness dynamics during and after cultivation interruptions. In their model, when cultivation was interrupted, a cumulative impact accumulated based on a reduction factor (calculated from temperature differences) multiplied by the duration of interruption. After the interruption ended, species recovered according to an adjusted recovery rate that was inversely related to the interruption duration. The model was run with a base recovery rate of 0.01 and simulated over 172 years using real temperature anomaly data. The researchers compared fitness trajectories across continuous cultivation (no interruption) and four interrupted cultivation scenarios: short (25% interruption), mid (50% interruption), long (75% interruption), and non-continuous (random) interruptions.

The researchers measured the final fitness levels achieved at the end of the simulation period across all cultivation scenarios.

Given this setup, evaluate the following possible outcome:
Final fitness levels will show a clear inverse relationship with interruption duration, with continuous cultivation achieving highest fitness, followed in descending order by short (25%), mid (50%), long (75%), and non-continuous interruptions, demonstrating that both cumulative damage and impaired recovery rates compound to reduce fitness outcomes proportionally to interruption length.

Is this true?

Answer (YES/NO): NO